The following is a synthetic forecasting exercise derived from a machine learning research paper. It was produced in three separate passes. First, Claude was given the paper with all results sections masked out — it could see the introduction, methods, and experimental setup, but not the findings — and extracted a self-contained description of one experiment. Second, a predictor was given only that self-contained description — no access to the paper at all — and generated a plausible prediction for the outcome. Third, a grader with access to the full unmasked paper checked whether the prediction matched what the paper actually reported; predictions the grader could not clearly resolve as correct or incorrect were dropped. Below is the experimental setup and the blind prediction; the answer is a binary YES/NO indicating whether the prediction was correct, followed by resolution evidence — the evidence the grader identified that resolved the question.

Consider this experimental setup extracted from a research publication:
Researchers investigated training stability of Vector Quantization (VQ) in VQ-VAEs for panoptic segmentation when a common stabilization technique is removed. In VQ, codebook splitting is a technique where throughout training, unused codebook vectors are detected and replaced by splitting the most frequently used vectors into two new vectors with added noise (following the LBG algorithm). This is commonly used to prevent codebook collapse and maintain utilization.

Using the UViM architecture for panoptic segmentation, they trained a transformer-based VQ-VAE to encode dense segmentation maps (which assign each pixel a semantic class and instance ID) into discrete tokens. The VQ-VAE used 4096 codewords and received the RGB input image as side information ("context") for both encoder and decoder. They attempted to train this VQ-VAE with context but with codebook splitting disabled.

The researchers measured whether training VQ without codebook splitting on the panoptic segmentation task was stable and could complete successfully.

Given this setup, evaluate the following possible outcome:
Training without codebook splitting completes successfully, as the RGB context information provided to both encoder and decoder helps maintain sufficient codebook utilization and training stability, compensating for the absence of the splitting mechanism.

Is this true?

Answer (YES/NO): NO